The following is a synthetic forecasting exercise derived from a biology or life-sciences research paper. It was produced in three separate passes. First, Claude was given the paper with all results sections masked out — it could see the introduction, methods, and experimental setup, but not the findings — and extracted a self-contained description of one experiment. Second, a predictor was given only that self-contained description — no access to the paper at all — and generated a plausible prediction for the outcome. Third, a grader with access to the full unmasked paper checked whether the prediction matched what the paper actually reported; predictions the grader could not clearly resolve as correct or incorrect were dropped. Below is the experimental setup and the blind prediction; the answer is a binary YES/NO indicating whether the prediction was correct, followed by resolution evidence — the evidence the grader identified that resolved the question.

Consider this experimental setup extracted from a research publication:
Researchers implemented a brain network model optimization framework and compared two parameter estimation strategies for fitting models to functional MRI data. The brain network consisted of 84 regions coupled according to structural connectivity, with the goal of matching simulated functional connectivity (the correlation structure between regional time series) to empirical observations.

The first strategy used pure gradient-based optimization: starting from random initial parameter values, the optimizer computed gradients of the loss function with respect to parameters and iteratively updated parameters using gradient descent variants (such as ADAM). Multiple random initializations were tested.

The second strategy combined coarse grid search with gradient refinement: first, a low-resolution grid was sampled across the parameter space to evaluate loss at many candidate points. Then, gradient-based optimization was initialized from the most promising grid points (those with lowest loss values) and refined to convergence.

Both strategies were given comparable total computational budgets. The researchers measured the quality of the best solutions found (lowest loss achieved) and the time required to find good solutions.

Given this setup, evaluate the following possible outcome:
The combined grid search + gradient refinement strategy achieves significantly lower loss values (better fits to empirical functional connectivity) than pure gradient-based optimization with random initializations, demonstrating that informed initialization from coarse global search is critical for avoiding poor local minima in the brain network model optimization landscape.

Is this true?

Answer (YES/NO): YES